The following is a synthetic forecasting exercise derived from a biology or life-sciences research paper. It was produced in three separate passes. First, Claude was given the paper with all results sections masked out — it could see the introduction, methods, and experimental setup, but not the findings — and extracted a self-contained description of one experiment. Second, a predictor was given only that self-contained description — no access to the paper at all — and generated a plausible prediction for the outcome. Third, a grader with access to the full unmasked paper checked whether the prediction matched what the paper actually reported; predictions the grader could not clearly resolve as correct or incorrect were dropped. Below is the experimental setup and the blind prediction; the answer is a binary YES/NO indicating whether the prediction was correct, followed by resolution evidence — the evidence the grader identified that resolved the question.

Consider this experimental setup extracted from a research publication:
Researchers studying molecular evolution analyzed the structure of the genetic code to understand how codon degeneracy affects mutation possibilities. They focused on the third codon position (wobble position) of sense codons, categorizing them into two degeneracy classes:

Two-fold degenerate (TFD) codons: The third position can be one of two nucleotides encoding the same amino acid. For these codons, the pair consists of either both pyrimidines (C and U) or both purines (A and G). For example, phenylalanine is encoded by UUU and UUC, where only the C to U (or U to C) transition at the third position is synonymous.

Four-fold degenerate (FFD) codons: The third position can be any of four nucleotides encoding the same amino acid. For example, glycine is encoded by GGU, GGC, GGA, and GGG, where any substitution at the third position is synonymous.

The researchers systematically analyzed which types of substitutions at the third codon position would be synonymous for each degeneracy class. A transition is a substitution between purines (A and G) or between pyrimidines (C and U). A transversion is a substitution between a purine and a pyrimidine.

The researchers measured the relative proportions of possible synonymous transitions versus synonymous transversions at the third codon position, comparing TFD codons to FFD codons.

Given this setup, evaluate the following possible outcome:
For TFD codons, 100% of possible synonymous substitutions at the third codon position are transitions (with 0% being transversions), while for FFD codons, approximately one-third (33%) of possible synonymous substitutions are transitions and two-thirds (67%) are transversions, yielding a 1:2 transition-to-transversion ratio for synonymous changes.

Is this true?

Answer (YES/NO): YES